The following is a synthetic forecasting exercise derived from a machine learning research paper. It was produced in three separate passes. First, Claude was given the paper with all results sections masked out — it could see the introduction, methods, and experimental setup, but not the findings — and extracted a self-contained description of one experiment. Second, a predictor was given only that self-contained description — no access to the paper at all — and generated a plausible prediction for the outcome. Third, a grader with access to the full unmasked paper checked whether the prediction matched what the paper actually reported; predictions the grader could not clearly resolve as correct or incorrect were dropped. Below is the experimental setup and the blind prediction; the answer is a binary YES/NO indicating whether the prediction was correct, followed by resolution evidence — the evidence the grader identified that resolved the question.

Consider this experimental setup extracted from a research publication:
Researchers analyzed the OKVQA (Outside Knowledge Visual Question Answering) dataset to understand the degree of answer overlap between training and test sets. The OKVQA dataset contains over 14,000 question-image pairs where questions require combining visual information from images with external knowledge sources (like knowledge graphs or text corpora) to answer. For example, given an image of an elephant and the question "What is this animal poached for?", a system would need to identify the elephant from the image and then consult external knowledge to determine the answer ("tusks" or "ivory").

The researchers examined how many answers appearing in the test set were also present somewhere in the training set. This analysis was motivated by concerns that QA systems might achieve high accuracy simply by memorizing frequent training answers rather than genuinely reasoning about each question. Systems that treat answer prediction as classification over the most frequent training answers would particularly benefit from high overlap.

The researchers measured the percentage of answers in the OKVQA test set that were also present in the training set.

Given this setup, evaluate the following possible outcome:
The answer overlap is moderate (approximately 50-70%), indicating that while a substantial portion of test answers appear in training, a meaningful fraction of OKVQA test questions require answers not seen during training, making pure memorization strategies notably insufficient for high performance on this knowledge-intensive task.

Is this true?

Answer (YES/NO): NO